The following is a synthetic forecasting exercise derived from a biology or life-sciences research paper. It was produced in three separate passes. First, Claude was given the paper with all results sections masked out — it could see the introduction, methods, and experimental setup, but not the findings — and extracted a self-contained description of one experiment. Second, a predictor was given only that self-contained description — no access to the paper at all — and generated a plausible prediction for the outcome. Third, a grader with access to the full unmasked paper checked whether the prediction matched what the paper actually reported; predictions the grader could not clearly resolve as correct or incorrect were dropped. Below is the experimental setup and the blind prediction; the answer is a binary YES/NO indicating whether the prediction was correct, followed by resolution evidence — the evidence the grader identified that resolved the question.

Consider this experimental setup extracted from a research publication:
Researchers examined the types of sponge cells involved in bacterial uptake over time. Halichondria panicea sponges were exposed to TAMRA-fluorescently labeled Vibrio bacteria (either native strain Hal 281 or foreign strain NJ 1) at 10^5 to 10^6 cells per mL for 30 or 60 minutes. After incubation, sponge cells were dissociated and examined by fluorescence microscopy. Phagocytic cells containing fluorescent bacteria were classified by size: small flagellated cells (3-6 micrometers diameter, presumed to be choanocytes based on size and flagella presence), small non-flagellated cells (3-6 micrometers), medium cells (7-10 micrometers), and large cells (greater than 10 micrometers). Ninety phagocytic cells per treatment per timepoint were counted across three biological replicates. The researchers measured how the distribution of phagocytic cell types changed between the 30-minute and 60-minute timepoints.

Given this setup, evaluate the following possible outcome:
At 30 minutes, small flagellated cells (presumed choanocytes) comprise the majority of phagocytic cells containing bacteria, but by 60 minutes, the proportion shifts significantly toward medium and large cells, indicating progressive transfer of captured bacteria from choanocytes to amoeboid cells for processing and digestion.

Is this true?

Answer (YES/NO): NO